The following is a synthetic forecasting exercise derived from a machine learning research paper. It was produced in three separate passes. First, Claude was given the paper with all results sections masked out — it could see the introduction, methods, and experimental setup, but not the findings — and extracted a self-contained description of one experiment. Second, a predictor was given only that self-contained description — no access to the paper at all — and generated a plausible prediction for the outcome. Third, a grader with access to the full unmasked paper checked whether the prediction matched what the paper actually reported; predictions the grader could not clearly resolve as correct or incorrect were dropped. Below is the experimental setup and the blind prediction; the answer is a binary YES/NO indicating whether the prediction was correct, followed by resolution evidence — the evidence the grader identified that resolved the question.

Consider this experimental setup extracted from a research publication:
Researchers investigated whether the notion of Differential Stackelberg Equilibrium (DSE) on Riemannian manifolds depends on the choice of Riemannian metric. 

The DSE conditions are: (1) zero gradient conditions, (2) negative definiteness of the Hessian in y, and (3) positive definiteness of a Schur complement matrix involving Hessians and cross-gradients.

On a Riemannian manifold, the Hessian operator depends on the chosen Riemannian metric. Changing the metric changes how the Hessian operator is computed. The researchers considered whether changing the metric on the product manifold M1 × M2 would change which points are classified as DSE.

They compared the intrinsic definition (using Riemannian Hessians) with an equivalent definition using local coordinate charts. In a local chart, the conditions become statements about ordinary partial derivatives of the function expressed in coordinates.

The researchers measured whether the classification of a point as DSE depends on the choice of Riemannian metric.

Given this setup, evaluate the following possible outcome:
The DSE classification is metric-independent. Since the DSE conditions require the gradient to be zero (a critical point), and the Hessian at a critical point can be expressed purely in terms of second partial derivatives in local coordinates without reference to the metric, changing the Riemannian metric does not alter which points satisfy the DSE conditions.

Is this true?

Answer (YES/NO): YES